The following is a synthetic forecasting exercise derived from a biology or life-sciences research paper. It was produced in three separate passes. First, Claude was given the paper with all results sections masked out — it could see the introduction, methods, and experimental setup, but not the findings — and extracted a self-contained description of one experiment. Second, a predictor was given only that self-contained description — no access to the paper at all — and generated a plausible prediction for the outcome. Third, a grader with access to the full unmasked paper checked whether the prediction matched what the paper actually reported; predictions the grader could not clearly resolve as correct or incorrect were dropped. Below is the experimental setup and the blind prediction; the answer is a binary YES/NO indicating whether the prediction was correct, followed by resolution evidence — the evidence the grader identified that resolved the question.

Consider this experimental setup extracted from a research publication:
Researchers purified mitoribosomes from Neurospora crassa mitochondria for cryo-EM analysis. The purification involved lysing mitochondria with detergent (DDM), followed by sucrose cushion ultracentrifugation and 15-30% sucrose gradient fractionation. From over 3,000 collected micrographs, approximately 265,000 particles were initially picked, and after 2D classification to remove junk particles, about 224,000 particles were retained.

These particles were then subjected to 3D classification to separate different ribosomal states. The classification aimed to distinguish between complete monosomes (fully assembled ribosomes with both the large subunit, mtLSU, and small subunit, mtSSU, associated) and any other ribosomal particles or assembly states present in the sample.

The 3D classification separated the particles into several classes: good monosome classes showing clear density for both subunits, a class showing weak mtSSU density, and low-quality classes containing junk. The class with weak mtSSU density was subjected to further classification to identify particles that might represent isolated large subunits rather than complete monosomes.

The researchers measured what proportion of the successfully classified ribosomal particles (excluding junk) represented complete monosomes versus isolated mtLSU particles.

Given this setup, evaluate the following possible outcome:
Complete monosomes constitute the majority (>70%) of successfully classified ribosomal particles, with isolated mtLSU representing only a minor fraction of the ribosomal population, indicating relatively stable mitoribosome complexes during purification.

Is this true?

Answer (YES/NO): YES